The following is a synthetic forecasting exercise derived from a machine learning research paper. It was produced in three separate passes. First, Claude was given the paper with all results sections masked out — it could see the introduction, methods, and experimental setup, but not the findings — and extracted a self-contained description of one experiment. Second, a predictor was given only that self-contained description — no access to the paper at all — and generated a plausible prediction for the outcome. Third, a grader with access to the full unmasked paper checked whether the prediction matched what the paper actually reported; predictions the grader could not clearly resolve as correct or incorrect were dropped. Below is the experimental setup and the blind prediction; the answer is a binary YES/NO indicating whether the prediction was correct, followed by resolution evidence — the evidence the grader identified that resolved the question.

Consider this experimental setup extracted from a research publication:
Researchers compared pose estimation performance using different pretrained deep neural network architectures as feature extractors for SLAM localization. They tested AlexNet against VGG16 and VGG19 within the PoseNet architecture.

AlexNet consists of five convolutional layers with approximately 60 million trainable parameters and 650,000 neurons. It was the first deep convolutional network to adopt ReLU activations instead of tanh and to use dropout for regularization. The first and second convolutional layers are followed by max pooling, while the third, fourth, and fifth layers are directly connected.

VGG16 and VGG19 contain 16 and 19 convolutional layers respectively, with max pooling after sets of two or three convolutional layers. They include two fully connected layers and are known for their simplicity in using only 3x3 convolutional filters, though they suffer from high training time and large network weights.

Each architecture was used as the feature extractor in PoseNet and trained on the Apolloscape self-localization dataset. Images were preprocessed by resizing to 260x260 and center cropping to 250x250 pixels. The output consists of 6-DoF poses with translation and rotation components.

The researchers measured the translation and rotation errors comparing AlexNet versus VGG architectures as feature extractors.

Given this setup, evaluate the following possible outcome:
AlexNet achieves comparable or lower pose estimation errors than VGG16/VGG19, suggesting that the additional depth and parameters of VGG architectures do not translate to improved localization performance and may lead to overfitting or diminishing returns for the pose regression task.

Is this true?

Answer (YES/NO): NO